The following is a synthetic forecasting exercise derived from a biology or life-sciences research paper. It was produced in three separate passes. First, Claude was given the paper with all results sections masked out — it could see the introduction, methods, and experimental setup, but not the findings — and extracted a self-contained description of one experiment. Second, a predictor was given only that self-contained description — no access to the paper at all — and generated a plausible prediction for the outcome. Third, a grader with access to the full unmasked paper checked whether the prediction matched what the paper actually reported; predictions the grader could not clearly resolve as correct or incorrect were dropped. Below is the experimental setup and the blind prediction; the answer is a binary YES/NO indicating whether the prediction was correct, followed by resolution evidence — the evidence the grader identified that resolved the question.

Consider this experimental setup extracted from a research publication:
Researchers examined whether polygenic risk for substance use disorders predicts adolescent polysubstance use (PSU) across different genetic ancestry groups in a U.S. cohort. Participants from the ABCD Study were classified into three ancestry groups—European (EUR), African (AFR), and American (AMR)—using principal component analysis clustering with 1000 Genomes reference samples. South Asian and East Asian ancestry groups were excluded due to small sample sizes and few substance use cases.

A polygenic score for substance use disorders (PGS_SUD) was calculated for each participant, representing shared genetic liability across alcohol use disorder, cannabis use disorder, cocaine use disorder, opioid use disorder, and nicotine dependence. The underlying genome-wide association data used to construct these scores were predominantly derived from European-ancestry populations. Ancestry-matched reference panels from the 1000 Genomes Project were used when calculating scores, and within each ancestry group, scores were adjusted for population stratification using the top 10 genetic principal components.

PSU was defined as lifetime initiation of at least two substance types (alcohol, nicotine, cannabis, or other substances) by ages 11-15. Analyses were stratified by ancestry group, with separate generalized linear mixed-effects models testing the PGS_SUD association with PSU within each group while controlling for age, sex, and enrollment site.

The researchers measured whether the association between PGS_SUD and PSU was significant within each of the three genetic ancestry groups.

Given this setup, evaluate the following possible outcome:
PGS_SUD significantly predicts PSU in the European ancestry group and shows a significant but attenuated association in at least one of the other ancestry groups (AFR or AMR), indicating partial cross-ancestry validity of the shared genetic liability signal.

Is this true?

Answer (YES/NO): NO